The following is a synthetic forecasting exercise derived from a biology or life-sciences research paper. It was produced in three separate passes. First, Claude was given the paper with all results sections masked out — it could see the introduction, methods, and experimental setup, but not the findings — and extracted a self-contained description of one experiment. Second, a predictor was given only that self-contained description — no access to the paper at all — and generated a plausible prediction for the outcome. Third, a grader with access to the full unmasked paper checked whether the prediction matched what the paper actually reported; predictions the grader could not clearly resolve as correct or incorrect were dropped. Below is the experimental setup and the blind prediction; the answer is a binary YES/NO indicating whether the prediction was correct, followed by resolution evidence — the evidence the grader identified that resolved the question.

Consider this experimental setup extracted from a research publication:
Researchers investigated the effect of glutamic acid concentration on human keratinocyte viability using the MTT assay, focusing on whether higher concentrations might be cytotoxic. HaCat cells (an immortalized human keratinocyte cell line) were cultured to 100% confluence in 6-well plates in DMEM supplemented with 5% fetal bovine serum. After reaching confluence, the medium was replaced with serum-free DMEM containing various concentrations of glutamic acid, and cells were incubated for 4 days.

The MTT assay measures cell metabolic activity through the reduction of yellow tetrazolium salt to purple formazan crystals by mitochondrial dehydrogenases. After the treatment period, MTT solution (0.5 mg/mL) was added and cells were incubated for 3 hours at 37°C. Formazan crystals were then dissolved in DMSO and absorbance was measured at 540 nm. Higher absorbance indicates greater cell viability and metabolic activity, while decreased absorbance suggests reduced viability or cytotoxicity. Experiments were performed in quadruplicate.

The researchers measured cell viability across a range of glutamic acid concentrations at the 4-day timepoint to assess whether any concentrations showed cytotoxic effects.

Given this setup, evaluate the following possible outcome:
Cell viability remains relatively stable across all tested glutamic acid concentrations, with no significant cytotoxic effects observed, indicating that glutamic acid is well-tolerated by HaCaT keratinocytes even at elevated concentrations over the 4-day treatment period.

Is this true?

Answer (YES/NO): NO